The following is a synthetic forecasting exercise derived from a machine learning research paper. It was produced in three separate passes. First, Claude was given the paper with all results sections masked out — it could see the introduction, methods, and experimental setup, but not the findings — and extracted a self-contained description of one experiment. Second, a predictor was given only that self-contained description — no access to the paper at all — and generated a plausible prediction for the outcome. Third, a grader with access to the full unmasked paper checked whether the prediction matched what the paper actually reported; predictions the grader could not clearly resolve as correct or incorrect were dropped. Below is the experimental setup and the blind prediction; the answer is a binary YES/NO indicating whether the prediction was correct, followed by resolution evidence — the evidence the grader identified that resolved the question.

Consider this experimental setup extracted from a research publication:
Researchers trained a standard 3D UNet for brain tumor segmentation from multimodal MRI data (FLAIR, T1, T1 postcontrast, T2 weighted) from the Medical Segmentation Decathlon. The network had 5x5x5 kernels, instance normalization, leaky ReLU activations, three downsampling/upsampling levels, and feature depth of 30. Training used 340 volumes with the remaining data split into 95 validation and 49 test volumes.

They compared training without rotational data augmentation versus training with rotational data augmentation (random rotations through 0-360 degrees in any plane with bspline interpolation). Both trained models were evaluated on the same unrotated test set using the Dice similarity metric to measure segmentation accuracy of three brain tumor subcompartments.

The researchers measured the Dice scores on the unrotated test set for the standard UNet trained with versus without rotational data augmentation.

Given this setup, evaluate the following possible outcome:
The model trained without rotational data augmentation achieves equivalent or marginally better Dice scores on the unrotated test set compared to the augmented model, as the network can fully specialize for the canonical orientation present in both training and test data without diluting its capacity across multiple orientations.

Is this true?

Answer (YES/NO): YES